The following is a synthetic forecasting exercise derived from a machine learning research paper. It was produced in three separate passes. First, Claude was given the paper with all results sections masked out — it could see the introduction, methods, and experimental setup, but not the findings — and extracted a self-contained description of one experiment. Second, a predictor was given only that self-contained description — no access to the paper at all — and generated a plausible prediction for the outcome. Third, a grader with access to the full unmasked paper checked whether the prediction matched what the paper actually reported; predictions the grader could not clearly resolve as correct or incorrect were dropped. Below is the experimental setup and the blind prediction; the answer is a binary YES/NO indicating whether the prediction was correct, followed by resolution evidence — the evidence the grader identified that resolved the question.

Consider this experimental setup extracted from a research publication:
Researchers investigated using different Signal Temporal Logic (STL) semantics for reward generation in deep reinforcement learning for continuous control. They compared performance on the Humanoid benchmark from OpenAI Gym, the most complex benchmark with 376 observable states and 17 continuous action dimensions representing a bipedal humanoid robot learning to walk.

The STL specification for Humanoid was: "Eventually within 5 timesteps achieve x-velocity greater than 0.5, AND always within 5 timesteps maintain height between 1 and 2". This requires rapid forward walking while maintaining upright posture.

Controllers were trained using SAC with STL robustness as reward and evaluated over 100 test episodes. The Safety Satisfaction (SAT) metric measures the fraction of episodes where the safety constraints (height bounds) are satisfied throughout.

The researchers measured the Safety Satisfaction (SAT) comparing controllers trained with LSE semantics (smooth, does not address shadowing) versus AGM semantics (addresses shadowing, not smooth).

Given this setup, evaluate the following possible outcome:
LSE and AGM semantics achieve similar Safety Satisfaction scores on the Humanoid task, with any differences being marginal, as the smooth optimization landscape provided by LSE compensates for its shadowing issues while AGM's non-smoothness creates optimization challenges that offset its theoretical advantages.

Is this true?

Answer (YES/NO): YES